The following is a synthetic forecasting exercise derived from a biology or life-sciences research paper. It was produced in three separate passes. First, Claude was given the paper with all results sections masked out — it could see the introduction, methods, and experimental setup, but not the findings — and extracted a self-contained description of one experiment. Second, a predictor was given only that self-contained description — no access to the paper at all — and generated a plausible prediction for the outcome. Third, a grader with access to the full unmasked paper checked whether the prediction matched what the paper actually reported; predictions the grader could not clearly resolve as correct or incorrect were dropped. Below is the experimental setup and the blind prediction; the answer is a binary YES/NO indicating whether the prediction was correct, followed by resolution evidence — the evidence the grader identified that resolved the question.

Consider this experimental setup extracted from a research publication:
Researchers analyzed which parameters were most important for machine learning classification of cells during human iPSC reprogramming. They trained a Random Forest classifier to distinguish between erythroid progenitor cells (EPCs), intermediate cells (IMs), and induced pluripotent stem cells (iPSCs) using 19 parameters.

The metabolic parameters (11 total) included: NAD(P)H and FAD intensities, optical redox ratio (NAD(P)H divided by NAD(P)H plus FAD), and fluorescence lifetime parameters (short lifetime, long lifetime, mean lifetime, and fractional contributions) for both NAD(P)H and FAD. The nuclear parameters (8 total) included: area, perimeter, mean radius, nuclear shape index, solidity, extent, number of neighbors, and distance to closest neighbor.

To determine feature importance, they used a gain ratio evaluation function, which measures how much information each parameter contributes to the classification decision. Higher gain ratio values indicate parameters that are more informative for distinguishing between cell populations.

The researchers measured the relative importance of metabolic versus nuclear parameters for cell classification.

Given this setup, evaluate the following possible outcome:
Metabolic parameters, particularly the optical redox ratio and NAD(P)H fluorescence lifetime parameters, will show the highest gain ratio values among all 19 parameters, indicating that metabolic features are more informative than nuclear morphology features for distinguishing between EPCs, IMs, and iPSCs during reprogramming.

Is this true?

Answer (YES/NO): NO